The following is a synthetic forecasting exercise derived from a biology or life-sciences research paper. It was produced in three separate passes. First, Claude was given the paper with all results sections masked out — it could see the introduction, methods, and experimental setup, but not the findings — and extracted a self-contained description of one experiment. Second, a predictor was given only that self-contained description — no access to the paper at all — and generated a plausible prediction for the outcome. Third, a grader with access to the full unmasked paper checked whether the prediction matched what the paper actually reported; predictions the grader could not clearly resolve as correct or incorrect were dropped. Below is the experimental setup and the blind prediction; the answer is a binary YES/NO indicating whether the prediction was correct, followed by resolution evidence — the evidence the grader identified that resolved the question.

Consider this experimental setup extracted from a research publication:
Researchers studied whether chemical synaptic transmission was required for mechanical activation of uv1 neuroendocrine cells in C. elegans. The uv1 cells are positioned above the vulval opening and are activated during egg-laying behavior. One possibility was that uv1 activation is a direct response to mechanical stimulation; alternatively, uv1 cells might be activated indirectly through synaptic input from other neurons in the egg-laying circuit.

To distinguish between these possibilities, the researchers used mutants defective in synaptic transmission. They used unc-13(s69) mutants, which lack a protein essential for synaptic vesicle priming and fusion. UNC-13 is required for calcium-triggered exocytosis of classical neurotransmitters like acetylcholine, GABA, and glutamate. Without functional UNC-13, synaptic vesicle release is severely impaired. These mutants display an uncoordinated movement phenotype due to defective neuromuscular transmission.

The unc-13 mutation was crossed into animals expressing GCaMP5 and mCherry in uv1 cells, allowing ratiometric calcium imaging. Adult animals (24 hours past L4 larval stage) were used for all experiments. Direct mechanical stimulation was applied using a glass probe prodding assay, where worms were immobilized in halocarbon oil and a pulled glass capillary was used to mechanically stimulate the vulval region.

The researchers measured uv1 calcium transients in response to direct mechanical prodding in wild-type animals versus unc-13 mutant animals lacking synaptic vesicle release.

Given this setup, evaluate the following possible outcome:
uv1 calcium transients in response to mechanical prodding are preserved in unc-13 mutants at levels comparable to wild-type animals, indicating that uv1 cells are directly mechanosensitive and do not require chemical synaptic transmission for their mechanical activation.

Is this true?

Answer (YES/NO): YES